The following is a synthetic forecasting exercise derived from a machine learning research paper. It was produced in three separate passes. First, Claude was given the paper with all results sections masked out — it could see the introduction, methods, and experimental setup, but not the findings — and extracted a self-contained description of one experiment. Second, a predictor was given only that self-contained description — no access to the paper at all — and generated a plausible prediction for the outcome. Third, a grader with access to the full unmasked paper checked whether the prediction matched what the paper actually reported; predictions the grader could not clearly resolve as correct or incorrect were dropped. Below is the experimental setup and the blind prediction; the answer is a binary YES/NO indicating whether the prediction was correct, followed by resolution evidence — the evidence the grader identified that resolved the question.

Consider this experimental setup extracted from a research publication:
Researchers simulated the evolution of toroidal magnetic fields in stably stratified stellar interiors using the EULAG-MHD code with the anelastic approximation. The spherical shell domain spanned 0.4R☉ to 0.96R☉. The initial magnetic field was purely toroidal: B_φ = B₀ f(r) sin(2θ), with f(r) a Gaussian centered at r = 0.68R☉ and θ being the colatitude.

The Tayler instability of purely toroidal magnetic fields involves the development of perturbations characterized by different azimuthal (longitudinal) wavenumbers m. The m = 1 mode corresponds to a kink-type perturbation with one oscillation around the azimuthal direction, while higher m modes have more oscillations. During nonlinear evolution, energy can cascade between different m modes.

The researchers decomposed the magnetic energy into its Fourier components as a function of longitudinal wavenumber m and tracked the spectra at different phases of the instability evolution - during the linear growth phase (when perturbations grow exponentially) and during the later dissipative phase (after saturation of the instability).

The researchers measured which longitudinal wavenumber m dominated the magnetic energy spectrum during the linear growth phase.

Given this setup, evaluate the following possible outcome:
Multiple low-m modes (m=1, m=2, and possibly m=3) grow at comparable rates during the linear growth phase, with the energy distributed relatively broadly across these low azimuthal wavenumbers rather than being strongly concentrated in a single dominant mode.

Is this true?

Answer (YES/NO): NO